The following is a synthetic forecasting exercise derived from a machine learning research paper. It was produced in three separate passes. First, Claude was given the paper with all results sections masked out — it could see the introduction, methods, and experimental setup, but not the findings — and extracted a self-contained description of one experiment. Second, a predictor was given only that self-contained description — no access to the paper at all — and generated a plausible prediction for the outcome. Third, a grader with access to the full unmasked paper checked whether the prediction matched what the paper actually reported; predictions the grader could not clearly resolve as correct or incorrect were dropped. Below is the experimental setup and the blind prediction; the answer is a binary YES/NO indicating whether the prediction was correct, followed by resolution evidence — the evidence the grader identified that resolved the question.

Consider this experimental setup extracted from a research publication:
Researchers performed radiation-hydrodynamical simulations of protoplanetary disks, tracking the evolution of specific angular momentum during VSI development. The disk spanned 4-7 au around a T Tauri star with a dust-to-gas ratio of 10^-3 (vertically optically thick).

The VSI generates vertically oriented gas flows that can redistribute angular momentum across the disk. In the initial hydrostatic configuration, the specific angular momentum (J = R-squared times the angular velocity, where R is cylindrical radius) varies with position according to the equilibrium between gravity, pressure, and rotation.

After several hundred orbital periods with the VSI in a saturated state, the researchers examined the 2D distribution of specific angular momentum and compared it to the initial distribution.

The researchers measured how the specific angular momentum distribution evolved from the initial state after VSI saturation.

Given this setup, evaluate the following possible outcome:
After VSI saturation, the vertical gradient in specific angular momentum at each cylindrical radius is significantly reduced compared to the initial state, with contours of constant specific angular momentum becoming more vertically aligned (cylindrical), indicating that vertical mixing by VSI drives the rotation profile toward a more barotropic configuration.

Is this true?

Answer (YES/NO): YES